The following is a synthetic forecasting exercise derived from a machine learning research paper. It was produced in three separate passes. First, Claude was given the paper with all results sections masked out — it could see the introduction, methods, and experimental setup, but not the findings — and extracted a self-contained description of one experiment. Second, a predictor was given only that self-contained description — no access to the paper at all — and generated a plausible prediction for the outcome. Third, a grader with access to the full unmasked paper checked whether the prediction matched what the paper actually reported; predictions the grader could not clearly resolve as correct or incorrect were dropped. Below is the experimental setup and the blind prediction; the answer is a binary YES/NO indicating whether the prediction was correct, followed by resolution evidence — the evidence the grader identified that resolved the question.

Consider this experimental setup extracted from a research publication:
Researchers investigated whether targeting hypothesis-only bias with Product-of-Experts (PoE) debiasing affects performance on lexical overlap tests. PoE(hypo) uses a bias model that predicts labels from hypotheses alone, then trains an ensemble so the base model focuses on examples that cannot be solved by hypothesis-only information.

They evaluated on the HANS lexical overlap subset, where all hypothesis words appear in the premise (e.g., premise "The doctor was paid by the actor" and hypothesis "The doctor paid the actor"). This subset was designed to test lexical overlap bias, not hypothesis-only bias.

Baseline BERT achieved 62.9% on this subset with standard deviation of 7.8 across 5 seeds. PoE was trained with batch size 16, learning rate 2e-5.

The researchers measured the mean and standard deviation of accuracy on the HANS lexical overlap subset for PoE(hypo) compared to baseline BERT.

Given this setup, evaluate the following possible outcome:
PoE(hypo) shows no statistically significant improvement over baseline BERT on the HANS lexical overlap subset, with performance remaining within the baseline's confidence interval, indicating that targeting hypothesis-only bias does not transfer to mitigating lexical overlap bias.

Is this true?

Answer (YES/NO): YES